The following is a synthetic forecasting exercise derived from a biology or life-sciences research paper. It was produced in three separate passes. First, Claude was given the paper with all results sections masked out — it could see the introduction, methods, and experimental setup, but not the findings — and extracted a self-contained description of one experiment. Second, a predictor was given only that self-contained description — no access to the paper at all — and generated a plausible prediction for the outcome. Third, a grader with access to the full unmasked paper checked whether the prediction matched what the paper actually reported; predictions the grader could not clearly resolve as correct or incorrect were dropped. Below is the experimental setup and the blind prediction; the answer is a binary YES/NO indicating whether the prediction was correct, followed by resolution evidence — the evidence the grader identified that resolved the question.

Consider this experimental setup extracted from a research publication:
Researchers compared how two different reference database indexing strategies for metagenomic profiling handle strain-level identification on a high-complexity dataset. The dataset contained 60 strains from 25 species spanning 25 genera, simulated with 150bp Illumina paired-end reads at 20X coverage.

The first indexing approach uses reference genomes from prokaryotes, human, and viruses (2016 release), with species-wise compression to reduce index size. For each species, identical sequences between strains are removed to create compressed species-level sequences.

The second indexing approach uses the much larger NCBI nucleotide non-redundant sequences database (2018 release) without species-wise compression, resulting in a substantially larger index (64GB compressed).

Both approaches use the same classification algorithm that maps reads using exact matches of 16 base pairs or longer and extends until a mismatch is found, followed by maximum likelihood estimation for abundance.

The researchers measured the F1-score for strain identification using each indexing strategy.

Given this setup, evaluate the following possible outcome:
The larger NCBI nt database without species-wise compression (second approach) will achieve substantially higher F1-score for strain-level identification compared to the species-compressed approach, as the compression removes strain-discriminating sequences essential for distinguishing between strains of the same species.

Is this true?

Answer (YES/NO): NO